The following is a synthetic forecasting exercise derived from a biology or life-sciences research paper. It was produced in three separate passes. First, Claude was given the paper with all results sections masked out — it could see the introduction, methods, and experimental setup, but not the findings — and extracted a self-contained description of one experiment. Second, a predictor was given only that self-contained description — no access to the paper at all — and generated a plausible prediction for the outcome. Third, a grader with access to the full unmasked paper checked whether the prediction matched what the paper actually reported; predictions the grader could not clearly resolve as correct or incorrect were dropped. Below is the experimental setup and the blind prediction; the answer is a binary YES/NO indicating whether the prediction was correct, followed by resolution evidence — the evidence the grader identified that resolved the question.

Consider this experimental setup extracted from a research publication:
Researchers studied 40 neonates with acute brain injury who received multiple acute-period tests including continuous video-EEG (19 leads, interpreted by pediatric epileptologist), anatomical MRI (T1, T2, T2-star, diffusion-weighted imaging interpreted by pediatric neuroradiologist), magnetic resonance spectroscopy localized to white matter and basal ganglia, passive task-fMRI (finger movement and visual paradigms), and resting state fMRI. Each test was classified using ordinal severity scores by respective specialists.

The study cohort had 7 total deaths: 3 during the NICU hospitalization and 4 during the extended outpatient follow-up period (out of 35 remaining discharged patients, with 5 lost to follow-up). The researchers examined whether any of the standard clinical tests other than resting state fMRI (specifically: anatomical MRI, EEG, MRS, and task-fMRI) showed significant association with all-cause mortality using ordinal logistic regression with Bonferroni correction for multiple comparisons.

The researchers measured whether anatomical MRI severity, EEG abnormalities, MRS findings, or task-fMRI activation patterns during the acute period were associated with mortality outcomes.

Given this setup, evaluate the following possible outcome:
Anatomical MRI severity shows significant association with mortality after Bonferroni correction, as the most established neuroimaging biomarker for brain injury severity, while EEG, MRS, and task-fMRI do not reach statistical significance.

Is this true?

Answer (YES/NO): NO